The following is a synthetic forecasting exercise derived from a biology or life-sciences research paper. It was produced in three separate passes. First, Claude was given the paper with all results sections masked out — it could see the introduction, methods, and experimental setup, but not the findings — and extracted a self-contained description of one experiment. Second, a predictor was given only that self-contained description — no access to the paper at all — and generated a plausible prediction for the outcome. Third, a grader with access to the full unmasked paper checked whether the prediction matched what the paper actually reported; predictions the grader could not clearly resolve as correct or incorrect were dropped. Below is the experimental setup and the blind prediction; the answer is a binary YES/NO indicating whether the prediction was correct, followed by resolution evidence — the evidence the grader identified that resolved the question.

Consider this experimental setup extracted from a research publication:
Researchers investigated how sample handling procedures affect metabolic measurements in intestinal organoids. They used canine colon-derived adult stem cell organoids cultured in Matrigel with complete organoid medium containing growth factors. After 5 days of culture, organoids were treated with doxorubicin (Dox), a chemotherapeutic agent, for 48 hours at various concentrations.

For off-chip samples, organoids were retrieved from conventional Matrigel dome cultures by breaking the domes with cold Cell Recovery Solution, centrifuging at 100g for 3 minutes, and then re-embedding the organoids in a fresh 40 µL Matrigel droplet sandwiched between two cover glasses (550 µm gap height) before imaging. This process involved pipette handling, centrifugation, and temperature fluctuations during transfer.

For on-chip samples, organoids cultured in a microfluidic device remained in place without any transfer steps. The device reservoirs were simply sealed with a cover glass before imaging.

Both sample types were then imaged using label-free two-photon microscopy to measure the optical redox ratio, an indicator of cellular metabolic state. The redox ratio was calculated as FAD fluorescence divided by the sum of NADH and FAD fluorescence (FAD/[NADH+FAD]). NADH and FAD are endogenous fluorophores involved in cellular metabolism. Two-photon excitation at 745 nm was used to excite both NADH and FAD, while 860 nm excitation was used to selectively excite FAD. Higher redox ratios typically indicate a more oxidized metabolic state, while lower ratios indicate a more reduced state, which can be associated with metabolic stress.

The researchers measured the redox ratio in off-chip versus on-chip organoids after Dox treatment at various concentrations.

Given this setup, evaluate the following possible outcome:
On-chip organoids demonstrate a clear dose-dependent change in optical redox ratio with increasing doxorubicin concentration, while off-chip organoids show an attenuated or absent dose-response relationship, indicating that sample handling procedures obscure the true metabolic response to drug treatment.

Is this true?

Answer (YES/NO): YES